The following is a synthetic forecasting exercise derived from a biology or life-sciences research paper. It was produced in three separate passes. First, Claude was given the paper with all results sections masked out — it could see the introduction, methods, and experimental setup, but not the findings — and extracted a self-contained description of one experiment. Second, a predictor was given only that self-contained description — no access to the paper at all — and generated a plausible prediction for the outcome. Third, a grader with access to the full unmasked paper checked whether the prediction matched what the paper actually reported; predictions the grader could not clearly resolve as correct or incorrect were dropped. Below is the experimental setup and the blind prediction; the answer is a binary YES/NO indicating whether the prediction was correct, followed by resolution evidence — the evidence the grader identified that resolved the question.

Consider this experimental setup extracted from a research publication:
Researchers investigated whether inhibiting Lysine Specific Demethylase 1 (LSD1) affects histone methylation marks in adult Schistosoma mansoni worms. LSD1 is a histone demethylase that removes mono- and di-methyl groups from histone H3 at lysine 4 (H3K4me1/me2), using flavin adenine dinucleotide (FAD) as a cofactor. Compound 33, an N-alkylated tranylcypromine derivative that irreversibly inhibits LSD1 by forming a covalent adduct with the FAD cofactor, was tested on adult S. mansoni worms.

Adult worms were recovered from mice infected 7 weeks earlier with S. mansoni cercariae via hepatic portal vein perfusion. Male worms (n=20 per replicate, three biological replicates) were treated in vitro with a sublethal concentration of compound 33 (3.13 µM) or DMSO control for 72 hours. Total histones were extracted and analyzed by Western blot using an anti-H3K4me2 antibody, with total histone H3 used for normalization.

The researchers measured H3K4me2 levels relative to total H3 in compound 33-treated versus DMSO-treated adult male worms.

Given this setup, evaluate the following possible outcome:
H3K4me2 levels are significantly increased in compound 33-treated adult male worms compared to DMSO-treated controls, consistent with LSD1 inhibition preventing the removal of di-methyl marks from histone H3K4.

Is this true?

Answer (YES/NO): YES